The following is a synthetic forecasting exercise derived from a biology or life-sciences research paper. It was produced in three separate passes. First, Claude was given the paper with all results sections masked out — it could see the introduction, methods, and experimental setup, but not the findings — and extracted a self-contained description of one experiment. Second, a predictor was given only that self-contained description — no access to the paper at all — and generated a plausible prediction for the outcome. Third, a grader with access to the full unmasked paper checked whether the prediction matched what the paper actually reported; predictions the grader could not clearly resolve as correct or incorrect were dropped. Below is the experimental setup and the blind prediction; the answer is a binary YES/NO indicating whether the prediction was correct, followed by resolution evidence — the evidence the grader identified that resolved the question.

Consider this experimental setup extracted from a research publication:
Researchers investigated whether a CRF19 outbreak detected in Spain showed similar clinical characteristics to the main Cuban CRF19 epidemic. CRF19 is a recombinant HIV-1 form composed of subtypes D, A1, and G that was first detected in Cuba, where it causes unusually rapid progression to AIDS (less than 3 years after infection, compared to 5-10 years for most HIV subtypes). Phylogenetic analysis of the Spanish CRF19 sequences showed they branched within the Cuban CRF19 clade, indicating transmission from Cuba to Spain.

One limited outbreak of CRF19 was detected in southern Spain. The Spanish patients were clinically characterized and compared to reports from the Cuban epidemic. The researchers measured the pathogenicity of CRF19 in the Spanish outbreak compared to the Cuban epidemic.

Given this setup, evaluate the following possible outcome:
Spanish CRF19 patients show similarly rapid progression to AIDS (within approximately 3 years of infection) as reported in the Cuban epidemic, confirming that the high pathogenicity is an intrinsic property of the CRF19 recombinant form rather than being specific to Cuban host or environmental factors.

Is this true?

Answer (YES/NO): NO